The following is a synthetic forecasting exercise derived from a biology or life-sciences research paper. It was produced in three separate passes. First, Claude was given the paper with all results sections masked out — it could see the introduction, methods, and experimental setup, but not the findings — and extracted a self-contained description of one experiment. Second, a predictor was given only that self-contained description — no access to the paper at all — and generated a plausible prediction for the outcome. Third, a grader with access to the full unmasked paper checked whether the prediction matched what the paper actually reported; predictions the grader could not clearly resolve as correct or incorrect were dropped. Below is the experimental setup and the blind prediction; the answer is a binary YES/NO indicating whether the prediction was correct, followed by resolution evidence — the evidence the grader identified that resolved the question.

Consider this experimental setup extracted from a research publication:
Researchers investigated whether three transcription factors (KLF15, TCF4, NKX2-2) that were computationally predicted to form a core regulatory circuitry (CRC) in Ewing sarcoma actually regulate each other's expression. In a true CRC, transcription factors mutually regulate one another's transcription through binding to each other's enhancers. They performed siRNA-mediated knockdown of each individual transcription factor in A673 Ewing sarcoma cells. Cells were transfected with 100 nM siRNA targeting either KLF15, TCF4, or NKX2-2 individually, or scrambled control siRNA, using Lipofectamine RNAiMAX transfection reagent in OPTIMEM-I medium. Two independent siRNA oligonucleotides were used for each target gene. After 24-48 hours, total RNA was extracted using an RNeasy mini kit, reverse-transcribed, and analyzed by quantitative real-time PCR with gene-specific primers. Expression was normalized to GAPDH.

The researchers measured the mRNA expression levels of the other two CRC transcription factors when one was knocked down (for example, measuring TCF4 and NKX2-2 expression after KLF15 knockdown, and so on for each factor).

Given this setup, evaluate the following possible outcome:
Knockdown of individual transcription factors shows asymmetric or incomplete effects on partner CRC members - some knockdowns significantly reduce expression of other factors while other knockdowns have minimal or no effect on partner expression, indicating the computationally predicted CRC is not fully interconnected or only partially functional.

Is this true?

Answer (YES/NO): NO